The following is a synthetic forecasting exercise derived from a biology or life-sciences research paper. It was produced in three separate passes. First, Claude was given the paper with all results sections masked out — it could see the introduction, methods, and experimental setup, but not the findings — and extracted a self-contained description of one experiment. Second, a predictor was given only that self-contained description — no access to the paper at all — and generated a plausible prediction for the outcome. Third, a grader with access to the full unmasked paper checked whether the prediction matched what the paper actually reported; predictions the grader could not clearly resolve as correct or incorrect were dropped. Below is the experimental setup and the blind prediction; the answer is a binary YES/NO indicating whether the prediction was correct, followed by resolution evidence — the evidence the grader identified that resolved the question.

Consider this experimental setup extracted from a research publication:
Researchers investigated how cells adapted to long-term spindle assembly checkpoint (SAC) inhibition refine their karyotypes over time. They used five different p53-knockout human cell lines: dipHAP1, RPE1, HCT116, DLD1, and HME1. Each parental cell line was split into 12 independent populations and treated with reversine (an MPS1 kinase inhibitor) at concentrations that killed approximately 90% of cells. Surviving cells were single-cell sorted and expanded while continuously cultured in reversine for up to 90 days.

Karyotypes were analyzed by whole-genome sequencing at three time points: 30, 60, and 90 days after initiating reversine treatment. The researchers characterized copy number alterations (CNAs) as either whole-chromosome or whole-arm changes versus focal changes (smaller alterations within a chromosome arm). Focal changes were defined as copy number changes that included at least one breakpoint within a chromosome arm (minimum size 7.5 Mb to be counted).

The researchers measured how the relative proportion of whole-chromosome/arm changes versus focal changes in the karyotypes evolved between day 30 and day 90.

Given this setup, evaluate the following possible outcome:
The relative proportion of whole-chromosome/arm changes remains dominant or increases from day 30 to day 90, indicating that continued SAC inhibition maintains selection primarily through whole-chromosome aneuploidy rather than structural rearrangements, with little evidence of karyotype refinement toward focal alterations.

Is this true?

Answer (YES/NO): NO